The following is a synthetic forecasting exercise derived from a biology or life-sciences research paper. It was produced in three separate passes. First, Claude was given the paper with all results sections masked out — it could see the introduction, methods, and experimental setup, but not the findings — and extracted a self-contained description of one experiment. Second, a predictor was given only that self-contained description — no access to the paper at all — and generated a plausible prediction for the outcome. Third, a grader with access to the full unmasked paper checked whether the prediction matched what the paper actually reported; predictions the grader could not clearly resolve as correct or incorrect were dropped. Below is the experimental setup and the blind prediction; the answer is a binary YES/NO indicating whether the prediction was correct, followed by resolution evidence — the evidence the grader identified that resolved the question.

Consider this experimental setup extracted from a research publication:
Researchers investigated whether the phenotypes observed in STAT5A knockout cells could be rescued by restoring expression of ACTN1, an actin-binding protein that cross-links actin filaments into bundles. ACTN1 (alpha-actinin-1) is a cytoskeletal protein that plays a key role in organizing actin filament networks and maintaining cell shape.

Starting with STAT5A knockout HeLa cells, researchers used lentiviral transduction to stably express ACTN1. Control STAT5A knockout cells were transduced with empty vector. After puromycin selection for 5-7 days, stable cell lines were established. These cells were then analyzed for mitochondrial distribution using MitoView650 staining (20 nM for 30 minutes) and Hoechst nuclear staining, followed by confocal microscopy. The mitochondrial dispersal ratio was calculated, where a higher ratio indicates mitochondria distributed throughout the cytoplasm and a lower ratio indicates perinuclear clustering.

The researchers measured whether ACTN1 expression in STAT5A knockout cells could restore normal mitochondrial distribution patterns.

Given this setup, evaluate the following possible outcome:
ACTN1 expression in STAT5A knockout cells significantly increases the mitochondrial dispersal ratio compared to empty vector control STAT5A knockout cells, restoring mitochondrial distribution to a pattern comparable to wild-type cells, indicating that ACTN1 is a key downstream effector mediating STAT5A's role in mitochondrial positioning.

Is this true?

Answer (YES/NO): YES